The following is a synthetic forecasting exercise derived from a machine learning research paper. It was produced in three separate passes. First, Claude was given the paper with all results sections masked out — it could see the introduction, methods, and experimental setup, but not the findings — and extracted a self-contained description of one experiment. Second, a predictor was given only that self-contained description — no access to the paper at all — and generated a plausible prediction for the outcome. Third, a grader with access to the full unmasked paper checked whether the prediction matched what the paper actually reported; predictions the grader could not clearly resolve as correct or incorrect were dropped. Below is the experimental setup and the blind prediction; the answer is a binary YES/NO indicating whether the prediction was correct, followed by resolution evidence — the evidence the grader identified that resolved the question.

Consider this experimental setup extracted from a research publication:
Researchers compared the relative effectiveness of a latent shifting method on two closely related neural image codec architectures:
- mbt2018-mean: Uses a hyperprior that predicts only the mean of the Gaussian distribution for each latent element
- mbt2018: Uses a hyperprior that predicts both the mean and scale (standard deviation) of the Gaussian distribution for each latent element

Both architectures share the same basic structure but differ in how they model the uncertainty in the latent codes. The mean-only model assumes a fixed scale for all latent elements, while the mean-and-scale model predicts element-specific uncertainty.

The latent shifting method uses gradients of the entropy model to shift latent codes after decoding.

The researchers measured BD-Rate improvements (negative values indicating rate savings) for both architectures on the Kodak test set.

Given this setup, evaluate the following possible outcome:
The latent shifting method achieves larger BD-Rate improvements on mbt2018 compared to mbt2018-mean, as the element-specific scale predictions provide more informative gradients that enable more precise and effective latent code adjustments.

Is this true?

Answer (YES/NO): YES